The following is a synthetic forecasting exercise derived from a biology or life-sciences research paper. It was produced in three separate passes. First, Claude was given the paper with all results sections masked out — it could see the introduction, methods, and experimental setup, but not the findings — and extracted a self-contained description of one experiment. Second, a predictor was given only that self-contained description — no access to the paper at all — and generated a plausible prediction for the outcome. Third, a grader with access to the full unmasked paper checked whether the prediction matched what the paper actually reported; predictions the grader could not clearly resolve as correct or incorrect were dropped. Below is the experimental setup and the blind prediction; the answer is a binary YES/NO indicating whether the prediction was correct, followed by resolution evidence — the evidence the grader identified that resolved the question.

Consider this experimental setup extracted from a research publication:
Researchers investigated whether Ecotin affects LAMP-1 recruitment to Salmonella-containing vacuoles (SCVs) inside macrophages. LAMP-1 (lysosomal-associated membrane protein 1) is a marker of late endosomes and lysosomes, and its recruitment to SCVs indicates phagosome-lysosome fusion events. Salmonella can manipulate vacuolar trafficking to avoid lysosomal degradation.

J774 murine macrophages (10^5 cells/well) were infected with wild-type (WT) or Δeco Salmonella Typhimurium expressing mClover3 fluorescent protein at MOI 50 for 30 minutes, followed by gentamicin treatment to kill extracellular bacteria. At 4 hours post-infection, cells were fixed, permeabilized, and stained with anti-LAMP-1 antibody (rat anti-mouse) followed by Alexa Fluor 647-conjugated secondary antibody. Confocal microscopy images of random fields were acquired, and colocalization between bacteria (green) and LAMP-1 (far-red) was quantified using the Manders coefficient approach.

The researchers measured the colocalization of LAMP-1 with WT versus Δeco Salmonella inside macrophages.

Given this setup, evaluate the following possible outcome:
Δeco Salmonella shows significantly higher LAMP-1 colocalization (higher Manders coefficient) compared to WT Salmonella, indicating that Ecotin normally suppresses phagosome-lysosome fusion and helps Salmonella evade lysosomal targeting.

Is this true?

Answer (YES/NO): NO